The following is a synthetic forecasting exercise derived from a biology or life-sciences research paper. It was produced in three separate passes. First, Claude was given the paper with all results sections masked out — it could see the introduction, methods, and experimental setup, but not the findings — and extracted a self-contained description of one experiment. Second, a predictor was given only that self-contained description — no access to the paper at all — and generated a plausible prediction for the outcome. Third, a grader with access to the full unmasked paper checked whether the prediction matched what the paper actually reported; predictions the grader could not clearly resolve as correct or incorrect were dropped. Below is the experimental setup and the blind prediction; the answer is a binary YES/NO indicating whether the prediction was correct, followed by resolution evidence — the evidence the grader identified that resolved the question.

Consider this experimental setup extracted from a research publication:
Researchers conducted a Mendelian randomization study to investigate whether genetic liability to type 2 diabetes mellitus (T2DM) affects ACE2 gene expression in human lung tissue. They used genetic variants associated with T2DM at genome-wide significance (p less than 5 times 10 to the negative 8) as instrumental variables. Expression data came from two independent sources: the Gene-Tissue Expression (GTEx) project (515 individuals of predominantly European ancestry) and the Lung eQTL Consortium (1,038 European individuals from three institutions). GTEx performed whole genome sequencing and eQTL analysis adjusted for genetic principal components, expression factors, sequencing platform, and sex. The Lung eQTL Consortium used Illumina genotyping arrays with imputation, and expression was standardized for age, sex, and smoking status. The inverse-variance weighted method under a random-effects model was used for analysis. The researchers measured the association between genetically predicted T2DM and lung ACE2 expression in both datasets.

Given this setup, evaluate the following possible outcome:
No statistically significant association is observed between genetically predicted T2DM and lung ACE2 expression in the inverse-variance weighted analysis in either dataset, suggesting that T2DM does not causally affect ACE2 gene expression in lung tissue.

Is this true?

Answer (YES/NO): NO